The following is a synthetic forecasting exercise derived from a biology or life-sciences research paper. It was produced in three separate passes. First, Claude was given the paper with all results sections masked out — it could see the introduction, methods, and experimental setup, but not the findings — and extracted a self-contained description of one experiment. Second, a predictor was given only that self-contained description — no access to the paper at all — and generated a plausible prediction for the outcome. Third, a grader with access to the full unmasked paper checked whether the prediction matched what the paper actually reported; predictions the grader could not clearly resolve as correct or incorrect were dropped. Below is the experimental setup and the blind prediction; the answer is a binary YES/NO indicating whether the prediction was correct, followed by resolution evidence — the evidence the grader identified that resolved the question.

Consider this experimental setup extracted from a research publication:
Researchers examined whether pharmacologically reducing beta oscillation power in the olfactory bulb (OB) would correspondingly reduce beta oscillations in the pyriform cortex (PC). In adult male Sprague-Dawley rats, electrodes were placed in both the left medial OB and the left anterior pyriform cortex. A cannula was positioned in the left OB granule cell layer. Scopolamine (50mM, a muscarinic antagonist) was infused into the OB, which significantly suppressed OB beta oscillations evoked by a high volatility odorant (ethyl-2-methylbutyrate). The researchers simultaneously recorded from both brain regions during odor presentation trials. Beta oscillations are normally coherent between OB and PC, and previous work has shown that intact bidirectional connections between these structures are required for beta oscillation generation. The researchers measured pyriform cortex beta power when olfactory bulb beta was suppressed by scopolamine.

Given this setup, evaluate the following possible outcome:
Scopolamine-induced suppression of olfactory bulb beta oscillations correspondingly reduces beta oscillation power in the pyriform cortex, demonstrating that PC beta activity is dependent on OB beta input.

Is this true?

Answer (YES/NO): NO